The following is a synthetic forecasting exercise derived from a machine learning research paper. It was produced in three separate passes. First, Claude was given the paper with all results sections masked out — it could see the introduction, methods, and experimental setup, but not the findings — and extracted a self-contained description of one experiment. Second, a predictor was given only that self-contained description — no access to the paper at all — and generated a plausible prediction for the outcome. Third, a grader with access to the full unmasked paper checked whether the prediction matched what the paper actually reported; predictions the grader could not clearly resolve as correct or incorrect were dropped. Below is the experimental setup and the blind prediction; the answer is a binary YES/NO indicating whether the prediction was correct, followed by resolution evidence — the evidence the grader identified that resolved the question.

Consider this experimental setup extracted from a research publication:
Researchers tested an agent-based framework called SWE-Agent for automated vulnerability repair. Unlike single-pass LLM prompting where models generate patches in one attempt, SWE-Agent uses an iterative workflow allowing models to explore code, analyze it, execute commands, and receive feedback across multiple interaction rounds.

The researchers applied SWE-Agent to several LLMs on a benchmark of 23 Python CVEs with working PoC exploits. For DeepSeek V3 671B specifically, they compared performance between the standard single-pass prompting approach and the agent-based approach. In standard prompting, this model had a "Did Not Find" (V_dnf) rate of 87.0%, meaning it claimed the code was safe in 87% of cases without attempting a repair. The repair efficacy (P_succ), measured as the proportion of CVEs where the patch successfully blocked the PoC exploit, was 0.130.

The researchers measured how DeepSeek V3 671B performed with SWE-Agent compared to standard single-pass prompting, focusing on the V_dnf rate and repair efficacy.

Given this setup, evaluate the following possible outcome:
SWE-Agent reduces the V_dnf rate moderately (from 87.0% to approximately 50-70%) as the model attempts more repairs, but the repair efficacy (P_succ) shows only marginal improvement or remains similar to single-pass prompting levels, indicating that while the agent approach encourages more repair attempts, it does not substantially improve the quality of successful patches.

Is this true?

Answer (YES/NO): NO